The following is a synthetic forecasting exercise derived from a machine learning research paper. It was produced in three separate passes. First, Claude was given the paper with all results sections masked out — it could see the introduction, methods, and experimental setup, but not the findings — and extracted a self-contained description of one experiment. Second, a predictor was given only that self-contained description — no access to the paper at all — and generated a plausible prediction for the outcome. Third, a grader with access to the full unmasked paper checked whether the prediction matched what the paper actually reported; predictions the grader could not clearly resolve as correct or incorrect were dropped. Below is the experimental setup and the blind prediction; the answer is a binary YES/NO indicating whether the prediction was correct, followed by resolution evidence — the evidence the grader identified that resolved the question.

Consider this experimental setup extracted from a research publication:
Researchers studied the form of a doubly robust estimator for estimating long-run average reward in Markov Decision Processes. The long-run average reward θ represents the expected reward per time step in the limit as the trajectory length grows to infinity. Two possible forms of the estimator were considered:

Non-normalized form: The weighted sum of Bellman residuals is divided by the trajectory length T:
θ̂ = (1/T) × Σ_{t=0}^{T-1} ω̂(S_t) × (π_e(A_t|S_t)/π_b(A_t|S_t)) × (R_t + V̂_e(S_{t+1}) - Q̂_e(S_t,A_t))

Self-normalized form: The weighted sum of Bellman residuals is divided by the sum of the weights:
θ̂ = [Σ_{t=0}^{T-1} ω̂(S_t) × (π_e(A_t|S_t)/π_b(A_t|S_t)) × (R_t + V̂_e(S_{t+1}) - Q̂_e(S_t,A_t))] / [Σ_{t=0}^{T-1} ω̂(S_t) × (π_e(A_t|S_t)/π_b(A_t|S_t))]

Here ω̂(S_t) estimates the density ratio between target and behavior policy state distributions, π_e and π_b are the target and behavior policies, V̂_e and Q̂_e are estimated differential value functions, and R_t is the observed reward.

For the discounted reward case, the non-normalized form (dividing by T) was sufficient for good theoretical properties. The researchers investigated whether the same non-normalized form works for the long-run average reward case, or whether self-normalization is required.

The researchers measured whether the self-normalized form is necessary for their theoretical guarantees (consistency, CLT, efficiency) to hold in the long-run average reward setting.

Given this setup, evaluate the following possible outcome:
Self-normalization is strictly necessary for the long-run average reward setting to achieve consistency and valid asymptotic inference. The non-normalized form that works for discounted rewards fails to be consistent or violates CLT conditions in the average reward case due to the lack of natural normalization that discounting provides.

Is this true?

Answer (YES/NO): YES